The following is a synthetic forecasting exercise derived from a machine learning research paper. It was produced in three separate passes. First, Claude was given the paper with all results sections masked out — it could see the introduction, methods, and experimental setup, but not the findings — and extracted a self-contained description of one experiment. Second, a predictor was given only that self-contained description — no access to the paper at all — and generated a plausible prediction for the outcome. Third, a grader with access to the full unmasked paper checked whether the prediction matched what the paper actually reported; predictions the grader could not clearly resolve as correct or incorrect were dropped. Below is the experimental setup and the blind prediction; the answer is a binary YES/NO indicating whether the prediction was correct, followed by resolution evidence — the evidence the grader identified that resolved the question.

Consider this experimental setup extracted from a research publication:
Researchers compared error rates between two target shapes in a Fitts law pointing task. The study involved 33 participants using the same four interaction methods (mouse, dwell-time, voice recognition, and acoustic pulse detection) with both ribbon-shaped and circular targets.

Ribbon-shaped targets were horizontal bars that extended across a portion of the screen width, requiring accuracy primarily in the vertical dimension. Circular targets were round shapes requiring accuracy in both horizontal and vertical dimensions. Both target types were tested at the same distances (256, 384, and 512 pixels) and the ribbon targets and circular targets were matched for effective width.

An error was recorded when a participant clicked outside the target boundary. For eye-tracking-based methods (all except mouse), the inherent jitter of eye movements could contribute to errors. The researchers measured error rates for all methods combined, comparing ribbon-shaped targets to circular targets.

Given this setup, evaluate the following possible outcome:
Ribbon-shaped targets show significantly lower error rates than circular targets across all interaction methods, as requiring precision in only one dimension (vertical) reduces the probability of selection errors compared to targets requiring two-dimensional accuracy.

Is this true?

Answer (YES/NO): NO